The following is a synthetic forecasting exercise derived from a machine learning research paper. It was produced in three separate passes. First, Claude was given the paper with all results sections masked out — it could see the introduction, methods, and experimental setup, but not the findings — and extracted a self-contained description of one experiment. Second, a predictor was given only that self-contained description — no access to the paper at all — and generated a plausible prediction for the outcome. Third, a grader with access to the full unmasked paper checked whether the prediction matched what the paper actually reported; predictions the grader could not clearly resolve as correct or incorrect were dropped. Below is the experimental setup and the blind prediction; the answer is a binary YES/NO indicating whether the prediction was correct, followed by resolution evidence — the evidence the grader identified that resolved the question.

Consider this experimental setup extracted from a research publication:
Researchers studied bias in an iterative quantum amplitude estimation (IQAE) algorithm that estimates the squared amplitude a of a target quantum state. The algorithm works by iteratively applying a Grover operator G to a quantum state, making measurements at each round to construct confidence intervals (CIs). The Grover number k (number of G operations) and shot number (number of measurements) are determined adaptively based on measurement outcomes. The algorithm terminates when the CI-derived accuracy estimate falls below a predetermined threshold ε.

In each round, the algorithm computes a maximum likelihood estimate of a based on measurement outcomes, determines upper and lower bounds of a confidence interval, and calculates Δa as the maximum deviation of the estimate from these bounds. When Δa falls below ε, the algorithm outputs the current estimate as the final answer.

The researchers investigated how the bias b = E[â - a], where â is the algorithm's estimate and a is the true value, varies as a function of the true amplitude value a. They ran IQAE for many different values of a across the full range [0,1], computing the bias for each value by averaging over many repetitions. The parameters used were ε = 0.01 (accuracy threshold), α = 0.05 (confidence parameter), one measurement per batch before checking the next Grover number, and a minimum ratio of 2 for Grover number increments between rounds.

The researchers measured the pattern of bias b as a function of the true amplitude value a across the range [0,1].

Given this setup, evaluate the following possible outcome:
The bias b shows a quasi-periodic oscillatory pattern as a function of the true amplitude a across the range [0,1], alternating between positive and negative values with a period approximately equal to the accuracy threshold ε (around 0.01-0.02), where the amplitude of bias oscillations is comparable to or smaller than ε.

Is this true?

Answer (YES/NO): NO